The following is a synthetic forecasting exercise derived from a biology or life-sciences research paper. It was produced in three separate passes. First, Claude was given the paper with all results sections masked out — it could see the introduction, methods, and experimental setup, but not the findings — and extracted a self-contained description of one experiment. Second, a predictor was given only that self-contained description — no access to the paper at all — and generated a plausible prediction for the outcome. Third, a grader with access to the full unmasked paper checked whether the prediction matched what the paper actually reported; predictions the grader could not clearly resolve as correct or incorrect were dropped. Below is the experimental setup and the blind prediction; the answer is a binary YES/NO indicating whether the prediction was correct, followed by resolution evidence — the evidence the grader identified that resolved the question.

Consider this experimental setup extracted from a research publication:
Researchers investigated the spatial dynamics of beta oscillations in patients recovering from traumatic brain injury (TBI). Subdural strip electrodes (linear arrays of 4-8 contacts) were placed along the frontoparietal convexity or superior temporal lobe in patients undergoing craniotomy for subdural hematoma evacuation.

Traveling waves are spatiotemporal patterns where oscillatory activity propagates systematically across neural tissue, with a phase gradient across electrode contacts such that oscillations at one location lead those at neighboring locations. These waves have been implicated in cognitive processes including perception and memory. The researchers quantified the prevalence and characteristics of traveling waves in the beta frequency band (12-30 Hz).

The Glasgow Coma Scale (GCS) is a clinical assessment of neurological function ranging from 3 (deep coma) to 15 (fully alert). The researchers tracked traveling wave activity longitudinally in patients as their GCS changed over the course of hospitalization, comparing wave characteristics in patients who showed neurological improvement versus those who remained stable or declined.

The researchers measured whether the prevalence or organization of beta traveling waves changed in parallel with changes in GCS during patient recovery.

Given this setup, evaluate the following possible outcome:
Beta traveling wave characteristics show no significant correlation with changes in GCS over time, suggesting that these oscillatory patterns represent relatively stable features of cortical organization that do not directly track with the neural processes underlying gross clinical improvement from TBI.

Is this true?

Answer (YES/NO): NO